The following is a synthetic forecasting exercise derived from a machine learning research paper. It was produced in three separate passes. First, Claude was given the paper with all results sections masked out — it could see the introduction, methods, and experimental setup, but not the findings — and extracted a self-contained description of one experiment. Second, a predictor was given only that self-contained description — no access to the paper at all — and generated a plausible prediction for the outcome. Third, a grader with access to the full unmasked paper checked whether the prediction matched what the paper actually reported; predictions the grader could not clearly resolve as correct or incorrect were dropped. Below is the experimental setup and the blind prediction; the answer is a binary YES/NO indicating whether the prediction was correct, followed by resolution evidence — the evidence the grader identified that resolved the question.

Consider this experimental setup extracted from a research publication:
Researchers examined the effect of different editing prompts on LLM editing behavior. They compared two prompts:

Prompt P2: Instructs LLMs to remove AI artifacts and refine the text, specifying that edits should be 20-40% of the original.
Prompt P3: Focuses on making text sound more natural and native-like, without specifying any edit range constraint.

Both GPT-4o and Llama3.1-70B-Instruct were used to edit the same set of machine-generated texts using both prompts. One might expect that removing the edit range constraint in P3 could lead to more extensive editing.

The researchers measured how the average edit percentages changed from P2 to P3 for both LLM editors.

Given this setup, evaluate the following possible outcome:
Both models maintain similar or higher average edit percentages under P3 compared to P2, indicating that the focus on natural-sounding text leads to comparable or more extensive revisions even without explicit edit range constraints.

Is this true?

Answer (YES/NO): NO